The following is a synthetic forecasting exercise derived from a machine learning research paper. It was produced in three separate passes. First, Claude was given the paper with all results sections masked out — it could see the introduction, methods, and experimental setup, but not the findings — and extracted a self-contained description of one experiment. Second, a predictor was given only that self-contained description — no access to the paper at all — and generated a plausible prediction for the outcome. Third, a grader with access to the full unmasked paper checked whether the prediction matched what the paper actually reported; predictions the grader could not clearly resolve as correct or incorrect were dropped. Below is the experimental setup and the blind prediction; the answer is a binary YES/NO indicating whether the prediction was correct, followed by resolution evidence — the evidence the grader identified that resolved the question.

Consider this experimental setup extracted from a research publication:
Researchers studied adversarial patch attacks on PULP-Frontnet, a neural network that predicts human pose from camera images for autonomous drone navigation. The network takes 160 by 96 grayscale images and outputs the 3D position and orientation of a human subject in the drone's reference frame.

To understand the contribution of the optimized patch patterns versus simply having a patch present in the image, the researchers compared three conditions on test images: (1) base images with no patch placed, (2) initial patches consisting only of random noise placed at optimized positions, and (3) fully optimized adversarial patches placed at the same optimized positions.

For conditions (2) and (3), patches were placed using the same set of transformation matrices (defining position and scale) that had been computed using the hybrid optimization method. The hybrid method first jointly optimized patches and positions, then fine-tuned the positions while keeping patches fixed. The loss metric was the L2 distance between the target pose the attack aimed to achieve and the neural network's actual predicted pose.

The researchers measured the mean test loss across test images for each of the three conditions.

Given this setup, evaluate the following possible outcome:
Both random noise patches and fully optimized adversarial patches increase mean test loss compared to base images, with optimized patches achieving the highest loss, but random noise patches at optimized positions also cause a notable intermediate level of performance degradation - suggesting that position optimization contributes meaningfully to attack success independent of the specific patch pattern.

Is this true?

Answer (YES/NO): NO